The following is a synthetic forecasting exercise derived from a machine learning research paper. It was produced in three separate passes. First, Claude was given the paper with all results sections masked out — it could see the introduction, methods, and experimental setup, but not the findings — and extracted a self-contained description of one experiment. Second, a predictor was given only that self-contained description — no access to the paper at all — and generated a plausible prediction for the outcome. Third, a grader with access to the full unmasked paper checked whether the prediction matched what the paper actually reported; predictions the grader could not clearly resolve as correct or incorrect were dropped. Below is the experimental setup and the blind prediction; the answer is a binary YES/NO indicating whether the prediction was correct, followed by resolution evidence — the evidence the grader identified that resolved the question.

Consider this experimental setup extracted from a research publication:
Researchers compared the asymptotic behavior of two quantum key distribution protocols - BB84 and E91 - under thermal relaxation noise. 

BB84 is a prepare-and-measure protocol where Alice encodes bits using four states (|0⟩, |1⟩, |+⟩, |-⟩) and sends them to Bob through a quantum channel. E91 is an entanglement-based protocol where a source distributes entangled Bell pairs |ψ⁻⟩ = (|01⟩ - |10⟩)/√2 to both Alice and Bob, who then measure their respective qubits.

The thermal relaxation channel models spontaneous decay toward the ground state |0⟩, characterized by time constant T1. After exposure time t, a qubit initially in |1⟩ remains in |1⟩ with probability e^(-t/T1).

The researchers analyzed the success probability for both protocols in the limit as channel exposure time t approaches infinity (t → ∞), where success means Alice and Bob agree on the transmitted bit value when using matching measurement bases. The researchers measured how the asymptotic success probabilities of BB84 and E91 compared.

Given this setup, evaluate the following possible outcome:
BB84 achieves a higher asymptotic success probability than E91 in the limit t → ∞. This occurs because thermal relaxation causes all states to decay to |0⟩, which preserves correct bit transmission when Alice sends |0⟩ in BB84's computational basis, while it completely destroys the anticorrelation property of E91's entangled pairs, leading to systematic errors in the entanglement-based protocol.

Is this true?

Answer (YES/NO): YES